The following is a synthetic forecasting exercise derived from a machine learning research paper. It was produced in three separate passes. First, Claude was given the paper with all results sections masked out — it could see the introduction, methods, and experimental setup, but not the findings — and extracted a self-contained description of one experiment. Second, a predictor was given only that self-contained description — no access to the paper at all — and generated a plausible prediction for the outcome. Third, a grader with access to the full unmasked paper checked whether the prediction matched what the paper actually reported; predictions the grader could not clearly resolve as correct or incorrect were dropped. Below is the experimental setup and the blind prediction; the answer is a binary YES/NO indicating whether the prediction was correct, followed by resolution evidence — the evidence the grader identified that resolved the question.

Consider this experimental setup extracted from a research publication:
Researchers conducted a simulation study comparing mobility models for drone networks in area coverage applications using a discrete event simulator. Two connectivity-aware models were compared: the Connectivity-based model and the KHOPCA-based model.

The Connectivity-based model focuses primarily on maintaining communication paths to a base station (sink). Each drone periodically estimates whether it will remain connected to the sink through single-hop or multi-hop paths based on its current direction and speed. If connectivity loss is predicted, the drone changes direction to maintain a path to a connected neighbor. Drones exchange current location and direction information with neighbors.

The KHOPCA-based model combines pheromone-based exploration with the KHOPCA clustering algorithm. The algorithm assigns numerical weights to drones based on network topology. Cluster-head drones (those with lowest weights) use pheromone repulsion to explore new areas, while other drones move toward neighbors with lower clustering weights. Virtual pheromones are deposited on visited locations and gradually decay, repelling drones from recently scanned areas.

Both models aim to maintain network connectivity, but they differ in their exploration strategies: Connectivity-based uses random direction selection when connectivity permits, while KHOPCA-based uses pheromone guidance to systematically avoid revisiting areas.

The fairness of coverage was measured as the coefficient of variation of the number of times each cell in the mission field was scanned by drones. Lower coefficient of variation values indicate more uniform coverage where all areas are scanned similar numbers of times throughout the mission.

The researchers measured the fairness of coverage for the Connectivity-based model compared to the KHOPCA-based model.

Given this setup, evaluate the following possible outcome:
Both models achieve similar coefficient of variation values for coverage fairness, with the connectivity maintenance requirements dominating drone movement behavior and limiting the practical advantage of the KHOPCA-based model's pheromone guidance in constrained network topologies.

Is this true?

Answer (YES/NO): YES